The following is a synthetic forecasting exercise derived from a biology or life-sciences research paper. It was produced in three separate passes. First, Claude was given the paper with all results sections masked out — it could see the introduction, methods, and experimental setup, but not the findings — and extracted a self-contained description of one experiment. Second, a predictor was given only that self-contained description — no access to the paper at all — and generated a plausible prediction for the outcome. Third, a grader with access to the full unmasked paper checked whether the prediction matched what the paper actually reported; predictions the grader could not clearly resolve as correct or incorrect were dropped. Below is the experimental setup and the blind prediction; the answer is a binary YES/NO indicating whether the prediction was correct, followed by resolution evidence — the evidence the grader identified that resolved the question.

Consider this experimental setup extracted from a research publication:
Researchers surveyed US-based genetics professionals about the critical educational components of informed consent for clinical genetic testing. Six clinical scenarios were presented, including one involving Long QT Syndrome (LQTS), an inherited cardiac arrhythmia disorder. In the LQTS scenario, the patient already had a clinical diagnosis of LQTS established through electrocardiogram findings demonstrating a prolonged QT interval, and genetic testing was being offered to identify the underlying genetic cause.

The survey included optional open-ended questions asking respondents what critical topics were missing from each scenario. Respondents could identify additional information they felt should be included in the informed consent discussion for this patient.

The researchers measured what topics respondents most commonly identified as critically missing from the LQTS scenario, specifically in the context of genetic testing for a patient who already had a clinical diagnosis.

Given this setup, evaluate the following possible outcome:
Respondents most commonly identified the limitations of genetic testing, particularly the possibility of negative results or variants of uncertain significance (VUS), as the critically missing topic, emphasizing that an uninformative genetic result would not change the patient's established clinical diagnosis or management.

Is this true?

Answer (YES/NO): YES